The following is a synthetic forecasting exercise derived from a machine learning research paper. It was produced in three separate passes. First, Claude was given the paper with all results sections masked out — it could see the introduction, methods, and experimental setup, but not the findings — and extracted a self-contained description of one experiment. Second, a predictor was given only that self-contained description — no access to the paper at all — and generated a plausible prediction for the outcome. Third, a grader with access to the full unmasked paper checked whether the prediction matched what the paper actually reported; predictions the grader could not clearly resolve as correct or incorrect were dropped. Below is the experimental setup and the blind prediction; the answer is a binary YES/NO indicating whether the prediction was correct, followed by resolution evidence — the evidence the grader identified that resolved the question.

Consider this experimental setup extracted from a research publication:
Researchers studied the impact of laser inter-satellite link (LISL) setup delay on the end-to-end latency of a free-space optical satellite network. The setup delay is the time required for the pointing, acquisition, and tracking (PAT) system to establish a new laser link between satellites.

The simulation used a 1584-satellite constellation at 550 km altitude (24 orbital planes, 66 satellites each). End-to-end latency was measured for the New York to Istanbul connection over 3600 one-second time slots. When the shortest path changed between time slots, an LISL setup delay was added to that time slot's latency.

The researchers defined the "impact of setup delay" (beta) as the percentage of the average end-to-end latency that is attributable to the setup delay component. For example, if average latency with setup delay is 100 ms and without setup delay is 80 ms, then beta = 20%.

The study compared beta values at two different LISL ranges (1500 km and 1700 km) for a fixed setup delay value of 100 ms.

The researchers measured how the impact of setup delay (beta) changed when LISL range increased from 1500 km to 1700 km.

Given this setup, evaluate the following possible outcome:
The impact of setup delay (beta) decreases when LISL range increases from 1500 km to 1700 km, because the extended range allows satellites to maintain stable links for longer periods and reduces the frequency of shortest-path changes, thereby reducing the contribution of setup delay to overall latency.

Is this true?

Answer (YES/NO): YES